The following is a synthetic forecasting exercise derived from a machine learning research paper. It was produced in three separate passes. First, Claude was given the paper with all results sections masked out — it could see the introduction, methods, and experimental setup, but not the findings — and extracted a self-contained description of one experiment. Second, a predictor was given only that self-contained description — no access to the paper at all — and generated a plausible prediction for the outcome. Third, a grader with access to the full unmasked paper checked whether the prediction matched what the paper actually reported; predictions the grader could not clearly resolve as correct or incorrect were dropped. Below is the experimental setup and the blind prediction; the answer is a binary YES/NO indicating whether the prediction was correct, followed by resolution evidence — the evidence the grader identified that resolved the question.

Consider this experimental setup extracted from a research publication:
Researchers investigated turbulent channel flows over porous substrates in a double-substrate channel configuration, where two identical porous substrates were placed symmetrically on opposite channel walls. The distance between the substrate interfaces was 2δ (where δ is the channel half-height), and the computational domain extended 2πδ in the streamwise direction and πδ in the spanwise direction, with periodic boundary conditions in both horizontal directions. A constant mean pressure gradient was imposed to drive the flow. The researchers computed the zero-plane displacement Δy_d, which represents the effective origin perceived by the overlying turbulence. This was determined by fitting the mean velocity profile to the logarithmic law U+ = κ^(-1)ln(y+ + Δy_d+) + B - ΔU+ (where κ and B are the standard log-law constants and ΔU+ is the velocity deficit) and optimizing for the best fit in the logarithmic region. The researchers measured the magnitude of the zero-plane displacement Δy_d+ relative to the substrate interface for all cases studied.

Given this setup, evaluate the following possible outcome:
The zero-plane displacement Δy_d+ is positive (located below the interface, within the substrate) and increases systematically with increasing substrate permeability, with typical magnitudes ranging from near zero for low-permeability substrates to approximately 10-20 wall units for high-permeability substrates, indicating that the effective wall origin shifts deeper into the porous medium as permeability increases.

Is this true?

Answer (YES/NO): NO